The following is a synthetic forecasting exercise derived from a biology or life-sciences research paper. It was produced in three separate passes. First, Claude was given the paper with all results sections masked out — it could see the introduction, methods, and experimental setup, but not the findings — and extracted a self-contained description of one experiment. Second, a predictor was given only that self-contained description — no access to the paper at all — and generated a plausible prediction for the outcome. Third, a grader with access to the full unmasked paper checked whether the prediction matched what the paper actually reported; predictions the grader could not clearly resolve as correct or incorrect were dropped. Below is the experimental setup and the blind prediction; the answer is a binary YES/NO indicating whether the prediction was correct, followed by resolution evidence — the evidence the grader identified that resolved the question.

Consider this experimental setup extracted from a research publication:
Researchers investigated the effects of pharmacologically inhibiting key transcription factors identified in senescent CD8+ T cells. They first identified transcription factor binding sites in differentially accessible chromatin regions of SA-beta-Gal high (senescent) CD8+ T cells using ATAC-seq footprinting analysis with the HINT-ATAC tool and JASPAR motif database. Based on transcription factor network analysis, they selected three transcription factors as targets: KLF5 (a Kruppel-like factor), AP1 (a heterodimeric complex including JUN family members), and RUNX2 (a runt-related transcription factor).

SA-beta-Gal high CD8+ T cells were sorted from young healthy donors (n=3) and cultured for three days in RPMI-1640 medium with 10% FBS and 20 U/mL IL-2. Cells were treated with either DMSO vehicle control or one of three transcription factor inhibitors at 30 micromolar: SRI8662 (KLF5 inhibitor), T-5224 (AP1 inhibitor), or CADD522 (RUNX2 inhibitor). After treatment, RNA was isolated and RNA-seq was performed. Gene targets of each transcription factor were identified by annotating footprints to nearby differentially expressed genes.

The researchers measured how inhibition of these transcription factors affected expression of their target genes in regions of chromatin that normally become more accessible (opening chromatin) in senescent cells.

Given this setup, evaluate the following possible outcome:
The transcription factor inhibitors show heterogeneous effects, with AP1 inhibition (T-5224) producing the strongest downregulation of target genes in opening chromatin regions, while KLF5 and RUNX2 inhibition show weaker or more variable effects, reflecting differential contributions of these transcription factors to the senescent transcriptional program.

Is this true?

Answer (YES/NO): NO